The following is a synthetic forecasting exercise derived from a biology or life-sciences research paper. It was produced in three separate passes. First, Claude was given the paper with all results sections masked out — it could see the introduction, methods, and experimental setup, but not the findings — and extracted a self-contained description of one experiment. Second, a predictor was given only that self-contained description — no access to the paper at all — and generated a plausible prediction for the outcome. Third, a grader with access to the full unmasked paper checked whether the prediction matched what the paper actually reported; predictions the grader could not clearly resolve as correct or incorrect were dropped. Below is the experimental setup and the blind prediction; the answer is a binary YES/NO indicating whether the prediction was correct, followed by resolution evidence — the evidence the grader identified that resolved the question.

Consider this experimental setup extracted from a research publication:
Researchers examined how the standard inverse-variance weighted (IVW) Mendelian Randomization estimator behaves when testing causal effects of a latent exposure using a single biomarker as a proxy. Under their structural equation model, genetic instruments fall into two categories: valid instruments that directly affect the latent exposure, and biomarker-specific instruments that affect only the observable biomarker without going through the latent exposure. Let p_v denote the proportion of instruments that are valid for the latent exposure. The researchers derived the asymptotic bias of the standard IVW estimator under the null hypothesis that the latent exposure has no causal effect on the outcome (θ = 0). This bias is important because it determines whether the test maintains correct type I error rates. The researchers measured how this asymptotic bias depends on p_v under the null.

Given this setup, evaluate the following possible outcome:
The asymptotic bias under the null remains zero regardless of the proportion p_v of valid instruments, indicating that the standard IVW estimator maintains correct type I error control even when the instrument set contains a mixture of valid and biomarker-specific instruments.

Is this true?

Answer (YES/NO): YES